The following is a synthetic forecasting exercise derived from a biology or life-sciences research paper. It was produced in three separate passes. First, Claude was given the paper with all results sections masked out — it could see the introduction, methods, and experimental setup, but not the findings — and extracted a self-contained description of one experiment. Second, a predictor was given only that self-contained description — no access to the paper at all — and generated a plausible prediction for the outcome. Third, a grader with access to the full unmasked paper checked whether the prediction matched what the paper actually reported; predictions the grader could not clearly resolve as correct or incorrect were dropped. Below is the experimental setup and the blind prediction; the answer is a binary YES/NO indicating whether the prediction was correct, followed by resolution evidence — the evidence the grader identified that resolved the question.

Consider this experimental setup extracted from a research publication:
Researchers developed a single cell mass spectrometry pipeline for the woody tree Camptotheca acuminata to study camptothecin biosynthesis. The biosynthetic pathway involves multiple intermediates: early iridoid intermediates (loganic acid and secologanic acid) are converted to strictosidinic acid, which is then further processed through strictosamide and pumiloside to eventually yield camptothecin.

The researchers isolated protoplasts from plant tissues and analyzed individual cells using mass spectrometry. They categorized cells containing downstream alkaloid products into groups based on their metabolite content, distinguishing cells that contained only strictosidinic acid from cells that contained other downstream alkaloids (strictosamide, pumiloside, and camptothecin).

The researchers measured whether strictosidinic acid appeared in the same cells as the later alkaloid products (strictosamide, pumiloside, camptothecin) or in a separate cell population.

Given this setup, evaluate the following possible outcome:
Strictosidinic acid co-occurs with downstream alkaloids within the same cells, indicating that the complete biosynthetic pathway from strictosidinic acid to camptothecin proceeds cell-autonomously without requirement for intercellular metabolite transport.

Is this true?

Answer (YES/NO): NO